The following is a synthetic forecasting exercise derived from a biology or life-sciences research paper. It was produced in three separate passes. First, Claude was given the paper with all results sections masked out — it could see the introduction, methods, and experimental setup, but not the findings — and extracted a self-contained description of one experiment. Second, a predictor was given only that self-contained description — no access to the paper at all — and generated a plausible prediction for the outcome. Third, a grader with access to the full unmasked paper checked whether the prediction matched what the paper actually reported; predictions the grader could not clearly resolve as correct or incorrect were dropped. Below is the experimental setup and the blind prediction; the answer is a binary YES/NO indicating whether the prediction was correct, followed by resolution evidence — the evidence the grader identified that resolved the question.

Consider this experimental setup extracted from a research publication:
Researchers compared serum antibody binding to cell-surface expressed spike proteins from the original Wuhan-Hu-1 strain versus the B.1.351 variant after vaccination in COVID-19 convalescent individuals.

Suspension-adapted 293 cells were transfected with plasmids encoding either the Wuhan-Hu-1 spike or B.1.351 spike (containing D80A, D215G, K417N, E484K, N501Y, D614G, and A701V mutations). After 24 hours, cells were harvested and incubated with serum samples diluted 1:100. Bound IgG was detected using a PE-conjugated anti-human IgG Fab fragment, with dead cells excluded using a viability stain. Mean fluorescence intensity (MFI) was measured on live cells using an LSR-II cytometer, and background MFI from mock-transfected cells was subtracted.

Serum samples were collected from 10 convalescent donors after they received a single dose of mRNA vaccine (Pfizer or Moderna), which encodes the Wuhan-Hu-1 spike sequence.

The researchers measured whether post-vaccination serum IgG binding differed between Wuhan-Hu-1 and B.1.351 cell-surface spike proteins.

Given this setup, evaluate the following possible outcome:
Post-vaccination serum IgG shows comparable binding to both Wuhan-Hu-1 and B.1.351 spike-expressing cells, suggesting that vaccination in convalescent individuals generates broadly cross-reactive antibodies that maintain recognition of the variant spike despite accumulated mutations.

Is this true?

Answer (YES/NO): NO